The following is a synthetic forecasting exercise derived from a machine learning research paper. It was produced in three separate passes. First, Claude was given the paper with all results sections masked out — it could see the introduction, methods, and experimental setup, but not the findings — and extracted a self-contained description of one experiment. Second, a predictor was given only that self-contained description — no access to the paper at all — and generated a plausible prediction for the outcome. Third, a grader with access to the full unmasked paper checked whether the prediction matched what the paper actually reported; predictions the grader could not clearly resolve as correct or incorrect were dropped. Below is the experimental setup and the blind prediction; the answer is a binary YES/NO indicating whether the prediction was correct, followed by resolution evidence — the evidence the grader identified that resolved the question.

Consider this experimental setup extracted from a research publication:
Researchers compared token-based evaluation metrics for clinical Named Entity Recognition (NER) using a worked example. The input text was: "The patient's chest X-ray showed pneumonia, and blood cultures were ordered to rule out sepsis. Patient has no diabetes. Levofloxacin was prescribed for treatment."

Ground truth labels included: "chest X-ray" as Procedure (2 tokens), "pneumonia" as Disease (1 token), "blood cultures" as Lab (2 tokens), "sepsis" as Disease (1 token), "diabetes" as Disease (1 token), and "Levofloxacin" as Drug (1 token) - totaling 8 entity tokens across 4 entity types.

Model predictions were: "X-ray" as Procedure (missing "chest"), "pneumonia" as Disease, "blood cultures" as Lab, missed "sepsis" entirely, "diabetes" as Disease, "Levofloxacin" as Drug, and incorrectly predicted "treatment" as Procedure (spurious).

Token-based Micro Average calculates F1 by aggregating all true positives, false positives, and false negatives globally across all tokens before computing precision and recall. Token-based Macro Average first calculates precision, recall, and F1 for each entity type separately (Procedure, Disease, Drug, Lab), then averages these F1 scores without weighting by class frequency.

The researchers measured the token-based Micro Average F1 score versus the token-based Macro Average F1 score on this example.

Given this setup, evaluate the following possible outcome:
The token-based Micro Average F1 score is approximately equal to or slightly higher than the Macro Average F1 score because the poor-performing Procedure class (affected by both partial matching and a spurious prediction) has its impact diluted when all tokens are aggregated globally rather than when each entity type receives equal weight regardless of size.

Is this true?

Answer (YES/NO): NO